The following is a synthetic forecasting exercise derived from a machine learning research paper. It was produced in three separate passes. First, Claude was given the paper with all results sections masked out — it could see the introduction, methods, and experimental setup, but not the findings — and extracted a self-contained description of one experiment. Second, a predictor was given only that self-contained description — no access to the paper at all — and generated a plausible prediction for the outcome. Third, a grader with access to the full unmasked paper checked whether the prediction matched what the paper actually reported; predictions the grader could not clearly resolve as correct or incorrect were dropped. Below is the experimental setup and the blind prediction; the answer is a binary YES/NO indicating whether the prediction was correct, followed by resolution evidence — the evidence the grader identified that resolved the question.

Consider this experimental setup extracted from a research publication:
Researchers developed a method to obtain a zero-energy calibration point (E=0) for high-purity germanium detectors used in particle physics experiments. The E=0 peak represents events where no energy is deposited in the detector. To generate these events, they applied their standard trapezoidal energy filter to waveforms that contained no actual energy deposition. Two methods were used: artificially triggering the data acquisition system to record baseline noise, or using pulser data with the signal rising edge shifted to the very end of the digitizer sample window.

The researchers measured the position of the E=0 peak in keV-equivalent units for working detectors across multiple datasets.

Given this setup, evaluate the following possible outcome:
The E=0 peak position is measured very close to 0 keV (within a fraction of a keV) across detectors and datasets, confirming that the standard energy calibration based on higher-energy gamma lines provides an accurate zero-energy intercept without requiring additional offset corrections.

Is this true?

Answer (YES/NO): NO